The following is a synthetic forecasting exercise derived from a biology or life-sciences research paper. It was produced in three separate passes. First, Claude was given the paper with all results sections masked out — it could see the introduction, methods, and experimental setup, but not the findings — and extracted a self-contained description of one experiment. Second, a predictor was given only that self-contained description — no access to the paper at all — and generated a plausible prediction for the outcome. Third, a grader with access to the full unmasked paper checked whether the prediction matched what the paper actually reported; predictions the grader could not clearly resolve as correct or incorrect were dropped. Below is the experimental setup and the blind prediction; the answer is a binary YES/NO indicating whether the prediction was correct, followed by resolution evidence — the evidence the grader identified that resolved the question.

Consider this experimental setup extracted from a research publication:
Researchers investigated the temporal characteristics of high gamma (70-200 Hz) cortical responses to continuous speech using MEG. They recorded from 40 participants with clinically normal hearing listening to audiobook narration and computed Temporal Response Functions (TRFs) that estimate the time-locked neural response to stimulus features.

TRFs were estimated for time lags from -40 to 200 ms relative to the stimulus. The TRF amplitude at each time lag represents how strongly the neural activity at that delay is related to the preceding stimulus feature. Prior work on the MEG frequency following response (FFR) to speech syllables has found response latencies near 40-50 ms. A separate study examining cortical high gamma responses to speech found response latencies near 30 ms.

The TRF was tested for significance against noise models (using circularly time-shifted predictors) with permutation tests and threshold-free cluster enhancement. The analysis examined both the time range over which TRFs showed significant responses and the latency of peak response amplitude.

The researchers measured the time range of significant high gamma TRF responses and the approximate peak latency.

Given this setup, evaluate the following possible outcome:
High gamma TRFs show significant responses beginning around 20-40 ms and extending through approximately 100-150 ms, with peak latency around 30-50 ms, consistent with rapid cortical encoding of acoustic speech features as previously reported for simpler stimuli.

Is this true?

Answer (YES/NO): NO